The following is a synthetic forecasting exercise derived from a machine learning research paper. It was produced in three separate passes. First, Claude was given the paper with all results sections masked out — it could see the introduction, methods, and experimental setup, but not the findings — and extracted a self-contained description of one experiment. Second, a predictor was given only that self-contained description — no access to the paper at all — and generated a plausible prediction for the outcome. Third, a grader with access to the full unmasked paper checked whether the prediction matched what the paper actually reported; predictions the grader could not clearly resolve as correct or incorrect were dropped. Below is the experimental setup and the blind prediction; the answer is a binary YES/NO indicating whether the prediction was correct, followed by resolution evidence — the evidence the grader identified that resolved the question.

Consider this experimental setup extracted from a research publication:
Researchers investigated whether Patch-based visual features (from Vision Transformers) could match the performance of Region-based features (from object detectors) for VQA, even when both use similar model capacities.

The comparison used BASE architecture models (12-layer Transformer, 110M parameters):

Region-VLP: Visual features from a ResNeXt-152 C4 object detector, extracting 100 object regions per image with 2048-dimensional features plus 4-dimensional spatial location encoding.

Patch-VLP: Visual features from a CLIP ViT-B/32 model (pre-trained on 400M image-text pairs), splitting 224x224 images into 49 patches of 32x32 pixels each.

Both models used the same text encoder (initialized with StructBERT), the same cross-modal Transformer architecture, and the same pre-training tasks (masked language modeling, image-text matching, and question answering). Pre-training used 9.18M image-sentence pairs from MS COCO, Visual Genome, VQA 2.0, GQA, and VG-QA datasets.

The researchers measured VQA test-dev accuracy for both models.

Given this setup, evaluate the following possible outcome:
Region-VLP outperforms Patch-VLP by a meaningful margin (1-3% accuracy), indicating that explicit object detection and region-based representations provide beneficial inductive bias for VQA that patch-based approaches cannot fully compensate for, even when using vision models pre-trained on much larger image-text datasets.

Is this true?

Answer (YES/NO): NO